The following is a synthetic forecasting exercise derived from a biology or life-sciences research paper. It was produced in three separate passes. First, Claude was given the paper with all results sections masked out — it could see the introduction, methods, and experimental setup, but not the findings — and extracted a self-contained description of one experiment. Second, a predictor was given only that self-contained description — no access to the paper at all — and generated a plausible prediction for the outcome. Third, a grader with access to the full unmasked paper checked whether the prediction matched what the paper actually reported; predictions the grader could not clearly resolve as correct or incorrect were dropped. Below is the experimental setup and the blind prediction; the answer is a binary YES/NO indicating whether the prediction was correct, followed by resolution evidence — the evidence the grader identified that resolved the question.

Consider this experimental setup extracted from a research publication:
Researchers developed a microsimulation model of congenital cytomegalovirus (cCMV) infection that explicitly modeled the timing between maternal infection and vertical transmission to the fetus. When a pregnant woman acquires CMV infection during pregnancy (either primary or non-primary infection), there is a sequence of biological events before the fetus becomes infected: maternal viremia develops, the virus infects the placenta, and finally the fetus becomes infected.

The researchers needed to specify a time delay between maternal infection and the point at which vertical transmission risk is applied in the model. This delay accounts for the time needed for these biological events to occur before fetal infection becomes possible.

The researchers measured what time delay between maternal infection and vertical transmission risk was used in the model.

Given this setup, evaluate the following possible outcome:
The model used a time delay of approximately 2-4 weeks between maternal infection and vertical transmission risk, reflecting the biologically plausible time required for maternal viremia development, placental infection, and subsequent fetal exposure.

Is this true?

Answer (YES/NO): NO